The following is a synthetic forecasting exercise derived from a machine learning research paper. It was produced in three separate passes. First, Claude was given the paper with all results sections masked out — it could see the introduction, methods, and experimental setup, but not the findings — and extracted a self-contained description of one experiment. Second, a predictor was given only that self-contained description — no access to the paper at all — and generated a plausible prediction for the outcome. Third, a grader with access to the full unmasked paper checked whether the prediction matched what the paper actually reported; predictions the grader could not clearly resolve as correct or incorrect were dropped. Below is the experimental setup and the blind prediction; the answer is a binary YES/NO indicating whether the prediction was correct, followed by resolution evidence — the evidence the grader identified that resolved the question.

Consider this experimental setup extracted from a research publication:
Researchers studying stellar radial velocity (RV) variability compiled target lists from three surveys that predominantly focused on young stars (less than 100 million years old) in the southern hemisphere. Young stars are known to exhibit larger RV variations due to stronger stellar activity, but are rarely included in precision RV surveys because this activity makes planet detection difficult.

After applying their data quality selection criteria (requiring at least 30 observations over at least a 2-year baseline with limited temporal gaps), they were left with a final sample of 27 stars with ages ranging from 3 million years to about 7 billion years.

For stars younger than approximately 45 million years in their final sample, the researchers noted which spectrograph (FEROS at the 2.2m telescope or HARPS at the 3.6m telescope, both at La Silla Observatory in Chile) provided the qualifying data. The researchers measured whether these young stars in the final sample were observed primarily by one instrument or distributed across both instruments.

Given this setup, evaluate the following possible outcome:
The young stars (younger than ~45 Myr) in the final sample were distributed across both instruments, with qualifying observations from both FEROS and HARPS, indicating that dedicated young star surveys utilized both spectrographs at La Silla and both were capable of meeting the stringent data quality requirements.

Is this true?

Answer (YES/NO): NO